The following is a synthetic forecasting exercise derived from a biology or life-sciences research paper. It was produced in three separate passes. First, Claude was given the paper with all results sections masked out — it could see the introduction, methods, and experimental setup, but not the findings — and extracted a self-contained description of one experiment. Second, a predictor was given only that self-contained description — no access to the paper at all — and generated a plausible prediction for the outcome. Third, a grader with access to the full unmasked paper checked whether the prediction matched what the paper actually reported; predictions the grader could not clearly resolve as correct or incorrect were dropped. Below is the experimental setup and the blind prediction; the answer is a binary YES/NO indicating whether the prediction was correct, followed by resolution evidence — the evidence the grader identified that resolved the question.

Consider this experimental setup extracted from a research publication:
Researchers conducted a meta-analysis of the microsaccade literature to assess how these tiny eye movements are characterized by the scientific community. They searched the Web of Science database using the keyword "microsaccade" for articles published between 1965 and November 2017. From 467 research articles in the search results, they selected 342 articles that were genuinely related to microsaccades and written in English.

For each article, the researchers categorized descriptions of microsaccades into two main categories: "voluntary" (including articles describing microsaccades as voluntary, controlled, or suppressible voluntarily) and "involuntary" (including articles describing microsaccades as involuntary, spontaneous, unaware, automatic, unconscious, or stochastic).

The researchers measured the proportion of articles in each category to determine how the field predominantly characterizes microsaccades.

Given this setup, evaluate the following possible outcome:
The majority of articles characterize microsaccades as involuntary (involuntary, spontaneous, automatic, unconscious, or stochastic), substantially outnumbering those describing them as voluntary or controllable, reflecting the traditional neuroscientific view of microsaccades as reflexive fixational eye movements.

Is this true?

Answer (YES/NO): YES